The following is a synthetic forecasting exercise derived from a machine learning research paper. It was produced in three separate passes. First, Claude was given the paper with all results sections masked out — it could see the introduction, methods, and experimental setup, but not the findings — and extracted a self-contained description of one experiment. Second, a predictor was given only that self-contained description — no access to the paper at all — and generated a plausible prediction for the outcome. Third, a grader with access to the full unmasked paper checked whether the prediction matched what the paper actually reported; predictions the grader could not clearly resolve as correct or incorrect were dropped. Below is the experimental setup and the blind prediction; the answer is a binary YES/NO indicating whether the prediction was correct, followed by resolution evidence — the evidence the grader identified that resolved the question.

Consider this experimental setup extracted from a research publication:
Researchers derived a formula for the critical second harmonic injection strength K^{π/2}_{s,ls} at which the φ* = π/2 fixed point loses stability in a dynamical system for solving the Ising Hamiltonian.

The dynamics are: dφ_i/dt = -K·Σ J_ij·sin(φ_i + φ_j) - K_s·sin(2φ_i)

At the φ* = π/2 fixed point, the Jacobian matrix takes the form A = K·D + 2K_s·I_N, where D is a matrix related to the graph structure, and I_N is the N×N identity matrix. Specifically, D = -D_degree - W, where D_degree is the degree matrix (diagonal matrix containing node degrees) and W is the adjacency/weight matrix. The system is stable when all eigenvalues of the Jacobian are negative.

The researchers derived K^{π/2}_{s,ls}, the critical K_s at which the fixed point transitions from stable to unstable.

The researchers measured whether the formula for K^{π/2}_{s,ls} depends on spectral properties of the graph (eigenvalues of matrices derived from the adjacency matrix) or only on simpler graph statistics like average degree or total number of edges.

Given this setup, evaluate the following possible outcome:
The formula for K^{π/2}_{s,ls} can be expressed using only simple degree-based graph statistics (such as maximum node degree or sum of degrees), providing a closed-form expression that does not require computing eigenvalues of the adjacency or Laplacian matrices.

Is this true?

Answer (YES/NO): NO